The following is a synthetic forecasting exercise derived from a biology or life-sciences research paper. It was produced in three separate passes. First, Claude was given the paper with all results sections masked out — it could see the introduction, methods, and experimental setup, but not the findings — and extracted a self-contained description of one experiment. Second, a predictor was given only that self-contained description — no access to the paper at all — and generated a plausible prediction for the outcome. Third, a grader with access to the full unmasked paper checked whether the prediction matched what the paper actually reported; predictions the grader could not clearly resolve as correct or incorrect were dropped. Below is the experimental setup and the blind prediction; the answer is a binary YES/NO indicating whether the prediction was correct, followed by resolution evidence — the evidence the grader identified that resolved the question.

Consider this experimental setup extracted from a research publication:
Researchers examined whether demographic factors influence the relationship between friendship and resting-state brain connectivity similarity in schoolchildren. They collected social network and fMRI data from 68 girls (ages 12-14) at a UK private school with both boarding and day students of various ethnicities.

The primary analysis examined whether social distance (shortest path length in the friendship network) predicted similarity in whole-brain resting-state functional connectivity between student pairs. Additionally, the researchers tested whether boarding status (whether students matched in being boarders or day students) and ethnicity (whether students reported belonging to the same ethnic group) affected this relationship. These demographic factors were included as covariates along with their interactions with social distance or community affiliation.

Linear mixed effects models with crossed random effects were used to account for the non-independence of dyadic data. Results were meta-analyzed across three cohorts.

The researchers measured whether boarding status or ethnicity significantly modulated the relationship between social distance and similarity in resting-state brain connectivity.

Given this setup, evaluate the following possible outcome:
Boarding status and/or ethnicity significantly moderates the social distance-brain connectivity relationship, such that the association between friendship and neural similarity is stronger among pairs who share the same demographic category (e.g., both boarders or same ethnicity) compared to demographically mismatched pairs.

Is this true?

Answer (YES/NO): NO